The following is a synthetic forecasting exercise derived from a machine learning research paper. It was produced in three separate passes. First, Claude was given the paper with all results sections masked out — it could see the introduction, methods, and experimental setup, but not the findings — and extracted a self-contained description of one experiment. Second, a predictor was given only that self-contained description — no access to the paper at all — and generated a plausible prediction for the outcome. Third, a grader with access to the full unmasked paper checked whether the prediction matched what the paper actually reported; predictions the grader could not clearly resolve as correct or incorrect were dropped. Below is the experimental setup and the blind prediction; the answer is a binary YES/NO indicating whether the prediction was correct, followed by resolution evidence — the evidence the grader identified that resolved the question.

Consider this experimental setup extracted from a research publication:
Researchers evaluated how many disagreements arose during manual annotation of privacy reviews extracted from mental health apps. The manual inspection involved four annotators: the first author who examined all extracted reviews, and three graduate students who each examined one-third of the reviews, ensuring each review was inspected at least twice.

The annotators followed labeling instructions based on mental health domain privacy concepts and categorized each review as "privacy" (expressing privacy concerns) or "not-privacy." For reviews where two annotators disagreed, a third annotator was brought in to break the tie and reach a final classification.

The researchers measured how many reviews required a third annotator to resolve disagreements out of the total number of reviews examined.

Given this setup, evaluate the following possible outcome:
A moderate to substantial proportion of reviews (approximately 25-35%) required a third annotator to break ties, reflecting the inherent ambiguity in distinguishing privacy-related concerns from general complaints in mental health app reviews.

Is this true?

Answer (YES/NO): NO